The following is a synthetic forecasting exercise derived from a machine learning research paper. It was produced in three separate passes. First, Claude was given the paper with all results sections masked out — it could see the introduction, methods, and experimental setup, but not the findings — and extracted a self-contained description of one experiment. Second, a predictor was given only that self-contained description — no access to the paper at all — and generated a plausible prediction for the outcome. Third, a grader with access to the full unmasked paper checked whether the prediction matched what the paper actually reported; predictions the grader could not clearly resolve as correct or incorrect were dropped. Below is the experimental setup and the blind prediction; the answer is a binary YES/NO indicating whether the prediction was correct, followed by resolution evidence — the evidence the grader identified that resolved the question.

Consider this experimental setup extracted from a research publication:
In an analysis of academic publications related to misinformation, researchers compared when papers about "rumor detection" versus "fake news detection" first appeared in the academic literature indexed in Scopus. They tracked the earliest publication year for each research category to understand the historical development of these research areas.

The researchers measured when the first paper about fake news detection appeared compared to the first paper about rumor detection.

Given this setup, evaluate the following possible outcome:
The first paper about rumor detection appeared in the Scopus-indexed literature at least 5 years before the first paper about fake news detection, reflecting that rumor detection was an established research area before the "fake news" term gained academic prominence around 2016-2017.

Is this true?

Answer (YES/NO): YES